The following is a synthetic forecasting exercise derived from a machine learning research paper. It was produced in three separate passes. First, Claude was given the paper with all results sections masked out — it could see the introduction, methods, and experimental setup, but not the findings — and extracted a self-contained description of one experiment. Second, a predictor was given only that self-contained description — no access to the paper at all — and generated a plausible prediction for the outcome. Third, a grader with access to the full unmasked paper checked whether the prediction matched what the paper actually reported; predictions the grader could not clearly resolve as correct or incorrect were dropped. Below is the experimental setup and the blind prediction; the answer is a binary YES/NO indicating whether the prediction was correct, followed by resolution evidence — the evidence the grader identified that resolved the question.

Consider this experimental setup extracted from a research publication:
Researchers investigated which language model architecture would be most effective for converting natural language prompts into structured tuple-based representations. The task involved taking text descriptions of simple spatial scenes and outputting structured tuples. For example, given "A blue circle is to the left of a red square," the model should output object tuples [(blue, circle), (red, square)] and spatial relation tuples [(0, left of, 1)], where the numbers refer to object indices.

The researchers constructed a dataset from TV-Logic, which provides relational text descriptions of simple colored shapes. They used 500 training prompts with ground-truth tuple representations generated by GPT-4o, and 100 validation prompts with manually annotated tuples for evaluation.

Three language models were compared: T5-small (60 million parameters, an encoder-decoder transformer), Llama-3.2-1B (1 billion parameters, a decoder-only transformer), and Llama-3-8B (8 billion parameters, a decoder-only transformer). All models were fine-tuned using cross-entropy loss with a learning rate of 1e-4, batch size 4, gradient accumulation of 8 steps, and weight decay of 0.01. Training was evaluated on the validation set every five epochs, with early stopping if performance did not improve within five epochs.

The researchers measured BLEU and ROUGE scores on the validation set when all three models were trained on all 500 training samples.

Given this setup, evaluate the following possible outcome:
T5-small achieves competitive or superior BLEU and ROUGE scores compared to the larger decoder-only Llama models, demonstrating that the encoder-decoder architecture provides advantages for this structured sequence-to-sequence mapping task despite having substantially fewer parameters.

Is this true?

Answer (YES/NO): YES